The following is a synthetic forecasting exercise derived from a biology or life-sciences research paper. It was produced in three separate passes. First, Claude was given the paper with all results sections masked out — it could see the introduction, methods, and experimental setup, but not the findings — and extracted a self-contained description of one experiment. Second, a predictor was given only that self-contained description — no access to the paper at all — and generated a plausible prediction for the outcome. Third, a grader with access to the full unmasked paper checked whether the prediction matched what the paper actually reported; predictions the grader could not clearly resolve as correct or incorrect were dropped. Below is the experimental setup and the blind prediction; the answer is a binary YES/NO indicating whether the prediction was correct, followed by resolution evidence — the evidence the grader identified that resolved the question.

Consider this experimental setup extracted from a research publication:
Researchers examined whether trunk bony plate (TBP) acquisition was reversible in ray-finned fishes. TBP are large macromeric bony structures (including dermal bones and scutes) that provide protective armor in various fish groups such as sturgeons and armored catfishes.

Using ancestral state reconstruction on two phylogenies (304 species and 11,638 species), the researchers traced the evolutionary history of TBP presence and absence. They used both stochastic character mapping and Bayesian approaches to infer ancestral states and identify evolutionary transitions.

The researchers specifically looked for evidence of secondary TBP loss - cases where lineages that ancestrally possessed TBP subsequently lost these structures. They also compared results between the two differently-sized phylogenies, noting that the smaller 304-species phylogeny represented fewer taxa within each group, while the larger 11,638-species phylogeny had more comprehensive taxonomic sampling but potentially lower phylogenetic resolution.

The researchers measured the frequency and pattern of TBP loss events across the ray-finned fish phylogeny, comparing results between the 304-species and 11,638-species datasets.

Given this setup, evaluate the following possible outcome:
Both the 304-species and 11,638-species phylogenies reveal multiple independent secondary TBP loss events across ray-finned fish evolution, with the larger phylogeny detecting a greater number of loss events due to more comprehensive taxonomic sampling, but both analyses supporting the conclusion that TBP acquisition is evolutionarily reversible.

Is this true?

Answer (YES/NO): NO